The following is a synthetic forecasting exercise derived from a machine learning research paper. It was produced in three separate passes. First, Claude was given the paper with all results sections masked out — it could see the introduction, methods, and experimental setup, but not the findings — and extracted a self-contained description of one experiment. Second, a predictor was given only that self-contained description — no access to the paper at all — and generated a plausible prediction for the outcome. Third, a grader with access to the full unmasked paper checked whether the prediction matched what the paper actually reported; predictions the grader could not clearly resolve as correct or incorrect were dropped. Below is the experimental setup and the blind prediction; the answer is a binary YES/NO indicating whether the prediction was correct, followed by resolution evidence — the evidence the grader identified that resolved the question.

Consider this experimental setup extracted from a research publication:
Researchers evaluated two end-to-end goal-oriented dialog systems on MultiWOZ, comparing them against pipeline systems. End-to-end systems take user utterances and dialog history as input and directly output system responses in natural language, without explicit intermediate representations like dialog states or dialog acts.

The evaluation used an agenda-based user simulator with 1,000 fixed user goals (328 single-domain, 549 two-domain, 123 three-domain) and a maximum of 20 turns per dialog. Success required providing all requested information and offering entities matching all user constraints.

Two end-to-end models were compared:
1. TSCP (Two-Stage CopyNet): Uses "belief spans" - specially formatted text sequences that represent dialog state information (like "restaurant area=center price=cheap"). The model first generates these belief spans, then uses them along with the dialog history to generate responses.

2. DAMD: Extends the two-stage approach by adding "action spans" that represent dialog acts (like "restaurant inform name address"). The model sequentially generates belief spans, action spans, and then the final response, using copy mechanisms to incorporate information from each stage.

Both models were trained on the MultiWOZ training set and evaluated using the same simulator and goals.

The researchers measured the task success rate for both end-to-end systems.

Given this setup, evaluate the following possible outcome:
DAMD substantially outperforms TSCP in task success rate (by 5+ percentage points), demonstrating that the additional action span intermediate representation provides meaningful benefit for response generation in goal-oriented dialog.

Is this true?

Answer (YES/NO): YES